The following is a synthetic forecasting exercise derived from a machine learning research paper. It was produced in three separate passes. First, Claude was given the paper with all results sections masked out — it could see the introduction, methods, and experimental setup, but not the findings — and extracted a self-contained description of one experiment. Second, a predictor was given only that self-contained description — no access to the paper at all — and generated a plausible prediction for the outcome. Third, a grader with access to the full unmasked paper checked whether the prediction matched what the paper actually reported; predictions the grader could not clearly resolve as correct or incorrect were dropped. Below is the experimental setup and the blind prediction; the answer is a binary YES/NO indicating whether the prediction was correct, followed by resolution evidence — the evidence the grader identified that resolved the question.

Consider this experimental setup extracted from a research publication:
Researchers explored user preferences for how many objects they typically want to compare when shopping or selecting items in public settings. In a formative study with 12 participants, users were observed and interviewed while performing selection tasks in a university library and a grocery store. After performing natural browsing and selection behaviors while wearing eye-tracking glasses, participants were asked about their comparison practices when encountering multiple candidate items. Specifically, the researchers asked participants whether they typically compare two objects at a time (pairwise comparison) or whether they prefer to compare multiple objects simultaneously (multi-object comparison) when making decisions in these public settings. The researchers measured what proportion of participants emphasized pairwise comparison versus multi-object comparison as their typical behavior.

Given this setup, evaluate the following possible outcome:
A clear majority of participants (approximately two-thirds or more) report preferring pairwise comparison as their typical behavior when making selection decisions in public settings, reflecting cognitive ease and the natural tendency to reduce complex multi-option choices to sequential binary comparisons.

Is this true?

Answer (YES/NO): YES